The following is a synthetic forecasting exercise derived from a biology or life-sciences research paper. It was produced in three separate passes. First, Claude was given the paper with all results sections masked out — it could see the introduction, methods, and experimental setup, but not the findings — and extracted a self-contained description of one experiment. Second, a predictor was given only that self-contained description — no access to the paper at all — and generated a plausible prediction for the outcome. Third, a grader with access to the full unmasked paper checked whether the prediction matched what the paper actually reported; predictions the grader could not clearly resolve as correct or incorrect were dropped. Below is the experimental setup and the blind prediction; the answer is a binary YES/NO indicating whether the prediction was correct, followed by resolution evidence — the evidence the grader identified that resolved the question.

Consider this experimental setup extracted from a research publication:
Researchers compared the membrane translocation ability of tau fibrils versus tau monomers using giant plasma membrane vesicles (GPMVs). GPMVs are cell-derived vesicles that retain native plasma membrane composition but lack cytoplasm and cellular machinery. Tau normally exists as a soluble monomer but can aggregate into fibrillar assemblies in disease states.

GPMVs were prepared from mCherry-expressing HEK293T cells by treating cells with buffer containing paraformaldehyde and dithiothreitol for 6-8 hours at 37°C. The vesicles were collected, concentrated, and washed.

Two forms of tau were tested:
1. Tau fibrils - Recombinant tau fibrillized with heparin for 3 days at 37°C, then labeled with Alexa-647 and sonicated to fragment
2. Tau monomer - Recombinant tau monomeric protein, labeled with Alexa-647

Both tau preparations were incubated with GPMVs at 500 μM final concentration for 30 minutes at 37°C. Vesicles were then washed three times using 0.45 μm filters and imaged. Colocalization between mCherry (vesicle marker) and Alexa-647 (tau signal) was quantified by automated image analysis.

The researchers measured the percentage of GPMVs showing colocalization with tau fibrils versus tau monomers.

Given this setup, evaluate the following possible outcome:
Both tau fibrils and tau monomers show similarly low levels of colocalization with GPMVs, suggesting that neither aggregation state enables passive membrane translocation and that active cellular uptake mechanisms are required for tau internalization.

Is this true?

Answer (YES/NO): NO